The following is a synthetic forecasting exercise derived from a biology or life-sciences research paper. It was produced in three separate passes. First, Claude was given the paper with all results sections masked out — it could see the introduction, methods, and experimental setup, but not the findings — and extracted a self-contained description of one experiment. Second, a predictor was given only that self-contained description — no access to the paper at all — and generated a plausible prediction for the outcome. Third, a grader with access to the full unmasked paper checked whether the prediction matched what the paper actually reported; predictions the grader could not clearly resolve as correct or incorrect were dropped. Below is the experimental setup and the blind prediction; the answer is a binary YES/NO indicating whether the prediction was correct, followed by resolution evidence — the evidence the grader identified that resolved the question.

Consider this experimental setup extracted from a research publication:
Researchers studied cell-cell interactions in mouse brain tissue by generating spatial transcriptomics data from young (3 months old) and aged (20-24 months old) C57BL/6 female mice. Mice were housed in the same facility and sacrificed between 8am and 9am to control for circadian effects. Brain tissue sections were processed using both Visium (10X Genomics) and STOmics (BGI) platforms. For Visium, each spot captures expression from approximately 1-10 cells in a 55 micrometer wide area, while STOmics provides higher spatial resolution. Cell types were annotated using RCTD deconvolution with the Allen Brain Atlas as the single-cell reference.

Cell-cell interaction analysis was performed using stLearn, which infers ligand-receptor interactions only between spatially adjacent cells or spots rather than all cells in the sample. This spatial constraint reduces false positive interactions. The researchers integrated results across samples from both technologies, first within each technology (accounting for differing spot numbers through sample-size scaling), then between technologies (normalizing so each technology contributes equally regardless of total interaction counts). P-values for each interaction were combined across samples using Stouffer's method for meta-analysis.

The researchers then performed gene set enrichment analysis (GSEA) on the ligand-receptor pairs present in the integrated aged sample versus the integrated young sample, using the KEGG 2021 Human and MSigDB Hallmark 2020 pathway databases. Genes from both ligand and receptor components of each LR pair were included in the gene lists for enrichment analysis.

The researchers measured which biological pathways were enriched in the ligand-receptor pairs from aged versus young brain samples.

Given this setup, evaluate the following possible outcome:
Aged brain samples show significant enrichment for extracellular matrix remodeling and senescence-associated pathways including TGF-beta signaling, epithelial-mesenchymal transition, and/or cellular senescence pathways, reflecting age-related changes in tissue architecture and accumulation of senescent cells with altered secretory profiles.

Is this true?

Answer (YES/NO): NO